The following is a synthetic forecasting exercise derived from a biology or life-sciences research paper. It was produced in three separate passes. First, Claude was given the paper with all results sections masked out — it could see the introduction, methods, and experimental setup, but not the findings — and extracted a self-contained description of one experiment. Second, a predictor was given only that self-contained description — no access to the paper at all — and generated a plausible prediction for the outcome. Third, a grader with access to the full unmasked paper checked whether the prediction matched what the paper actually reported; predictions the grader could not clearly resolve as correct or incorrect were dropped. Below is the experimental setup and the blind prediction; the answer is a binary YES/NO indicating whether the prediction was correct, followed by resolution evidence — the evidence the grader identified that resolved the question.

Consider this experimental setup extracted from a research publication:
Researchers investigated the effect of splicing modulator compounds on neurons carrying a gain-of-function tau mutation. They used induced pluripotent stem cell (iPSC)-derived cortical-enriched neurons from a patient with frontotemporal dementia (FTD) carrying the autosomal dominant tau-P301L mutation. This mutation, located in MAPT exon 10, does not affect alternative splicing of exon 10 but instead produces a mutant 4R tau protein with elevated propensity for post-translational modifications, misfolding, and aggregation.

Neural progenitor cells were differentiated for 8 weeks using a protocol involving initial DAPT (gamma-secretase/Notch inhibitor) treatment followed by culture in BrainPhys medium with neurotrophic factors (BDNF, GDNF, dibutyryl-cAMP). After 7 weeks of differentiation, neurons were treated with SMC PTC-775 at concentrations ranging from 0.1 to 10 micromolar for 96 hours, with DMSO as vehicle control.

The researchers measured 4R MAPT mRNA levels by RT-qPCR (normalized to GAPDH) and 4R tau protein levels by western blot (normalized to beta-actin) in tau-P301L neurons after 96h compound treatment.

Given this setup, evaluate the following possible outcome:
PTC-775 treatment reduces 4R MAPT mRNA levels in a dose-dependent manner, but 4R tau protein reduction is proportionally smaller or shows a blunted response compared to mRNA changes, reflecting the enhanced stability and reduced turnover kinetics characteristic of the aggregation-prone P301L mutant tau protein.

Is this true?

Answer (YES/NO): NO